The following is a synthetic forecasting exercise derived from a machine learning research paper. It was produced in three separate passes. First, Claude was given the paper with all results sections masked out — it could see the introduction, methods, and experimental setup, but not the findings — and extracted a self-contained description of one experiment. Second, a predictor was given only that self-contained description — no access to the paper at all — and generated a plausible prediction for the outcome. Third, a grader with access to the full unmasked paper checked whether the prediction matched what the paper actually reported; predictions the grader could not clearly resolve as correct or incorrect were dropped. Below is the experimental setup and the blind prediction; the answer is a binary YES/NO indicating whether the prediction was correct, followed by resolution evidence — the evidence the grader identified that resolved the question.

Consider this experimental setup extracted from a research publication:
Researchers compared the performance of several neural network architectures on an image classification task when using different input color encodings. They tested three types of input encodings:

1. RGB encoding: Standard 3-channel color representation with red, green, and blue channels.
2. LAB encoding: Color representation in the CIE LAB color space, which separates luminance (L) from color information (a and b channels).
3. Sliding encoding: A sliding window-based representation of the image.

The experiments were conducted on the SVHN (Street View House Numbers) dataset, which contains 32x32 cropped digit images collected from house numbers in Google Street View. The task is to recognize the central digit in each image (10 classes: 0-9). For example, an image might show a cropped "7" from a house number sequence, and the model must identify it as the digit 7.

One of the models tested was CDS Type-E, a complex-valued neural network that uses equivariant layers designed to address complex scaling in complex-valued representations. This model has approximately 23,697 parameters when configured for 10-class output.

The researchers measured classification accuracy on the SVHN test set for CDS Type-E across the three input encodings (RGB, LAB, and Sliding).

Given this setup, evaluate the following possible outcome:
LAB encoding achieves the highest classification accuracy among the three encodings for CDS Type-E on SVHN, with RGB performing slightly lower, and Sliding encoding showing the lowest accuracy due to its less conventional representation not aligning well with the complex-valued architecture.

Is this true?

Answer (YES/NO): NO